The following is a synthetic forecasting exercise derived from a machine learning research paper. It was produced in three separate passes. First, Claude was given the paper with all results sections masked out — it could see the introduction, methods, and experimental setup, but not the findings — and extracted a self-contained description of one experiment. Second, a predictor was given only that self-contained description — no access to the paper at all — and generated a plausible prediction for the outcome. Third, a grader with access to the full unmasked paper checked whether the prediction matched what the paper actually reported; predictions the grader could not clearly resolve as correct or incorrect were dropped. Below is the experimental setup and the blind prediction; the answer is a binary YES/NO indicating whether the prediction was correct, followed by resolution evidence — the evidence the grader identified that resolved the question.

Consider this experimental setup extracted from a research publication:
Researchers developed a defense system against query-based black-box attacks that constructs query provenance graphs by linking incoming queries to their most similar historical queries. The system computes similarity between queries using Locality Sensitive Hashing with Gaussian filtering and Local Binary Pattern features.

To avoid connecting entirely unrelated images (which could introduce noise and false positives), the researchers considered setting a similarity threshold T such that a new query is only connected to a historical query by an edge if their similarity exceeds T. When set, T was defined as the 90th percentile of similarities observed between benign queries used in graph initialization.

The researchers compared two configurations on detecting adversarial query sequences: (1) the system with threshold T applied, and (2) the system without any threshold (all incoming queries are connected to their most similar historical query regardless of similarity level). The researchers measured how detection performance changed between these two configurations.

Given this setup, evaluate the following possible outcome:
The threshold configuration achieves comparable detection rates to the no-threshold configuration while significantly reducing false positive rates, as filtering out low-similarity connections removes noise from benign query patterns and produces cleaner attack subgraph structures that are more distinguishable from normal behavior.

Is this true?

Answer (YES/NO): NO